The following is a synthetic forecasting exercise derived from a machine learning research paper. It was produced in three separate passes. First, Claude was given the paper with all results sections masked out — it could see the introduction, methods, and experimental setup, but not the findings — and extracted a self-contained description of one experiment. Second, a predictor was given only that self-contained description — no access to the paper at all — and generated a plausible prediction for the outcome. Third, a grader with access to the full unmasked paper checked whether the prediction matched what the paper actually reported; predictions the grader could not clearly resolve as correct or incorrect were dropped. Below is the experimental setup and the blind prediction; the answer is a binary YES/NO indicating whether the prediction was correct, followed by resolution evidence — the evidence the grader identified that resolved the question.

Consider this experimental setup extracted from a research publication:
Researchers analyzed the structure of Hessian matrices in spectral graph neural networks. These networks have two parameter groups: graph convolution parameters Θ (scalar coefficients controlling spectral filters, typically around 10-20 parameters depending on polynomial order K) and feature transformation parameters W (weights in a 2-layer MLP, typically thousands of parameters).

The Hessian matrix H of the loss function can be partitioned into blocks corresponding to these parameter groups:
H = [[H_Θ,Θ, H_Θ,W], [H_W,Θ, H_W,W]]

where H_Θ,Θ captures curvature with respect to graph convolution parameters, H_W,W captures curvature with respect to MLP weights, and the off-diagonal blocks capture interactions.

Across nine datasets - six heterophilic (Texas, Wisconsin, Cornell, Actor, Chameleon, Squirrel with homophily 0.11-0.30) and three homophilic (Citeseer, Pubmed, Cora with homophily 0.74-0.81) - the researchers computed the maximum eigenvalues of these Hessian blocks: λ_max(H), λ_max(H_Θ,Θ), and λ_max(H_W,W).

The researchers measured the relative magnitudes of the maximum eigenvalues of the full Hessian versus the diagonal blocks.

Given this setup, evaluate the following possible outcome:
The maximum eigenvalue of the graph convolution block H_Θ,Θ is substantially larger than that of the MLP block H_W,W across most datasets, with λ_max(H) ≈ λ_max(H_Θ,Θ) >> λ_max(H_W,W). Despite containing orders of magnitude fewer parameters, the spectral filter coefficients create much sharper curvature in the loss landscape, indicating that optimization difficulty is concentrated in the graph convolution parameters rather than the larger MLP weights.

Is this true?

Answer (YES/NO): NO